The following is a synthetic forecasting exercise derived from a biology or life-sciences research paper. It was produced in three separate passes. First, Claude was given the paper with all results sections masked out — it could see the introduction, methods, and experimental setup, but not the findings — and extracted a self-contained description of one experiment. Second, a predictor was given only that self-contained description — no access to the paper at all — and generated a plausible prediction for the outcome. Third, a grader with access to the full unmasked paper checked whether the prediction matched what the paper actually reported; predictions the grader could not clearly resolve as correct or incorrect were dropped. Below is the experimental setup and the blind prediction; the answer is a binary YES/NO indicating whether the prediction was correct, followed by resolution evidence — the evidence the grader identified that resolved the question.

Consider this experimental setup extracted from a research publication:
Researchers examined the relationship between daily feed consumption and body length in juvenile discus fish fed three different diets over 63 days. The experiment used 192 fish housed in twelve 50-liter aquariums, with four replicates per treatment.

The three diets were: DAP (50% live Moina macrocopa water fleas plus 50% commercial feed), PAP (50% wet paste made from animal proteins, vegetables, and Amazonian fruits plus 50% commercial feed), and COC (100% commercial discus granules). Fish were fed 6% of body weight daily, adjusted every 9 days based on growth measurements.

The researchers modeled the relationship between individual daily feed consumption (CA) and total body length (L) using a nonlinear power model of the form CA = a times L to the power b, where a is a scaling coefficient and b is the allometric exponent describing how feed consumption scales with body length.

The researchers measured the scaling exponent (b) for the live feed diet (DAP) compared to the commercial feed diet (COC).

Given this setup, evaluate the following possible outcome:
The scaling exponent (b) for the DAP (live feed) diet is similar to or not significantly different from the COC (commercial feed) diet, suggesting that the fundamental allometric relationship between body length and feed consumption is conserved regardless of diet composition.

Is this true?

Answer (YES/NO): NO